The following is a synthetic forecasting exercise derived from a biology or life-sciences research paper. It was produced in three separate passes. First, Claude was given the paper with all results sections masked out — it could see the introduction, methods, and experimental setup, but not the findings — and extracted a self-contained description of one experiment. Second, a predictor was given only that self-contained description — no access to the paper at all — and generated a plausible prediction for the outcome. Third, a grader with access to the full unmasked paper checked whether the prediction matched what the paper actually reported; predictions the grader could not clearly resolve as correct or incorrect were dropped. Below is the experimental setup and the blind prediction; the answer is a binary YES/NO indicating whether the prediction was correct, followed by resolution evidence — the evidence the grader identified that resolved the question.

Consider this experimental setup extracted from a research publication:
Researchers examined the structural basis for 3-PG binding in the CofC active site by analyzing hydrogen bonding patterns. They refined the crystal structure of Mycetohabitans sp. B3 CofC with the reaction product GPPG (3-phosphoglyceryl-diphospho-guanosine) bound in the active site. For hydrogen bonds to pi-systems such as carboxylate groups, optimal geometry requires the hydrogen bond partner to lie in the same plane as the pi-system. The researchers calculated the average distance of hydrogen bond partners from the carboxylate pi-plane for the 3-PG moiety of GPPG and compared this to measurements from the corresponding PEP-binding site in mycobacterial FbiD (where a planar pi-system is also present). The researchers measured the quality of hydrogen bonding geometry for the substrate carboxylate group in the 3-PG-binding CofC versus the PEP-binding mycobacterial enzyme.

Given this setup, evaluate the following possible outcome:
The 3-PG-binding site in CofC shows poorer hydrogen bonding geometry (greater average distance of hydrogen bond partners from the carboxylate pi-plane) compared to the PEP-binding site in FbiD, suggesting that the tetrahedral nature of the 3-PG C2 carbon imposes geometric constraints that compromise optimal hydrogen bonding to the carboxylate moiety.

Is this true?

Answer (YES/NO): YES